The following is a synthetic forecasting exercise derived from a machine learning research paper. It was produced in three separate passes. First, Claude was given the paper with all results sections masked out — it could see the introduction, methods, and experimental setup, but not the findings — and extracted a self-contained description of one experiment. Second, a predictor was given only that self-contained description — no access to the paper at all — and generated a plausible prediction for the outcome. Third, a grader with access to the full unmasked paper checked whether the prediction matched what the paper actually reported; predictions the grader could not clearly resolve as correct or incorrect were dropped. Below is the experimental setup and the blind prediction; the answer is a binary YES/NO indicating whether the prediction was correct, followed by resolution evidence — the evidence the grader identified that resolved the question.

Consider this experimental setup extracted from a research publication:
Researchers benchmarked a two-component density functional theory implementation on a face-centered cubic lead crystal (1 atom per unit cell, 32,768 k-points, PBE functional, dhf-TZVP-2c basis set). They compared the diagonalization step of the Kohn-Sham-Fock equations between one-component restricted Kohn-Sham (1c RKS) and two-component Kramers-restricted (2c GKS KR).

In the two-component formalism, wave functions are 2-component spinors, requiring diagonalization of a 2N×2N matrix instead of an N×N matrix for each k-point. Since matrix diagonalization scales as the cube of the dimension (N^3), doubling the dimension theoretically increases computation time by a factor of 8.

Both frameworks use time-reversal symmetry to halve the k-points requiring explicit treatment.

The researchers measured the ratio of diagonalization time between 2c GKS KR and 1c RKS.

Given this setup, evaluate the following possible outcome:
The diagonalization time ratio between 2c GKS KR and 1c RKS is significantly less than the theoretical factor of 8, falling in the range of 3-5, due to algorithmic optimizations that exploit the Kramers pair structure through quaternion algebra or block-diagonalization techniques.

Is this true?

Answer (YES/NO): YES